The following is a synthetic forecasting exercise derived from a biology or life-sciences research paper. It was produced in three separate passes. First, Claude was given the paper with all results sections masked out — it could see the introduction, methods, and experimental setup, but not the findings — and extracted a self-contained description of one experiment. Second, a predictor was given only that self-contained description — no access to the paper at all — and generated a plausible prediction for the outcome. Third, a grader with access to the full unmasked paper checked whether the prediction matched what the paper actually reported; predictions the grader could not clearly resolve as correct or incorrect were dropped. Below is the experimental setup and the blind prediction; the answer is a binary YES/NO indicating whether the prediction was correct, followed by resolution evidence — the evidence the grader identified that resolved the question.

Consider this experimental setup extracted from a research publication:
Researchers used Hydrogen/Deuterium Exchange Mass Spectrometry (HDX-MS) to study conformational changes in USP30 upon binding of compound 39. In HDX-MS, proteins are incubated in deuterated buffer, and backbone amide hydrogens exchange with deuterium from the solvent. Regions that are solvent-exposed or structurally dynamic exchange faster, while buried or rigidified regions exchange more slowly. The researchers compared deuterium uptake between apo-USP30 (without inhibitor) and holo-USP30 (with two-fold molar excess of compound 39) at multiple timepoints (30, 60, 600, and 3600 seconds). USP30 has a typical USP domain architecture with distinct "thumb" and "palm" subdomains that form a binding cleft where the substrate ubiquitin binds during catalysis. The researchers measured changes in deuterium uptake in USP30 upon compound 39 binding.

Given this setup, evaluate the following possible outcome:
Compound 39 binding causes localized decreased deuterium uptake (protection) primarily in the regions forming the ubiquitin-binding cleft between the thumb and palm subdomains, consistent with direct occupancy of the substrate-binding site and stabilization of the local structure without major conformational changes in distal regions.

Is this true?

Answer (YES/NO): YES